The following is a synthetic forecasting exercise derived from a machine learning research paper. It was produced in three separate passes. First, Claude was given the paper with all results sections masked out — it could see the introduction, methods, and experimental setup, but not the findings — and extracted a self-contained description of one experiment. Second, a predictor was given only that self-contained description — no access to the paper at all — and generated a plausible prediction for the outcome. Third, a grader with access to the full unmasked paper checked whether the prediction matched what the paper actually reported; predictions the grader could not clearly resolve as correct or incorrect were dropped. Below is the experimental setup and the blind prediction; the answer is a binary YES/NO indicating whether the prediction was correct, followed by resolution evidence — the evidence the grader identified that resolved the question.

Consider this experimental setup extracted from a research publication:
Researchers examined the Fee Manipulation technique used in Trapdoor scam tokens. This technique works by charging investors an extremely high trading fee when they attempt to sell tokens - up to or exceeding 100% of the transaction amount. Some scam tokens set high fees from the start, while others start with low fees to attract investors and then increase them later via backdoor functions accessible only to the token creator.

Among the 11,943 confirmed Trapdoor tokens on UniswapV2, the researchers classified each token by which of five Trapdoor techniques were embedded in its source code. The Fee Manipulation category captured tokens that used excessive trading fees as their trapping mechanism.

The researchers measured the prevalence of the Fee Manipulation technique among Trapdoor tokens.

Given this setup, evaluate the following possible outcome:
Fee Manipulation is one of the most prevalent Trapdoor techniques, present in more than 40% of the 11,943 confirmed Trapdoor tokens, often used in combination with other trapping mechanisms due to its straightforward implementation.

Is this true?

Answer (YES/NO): NO